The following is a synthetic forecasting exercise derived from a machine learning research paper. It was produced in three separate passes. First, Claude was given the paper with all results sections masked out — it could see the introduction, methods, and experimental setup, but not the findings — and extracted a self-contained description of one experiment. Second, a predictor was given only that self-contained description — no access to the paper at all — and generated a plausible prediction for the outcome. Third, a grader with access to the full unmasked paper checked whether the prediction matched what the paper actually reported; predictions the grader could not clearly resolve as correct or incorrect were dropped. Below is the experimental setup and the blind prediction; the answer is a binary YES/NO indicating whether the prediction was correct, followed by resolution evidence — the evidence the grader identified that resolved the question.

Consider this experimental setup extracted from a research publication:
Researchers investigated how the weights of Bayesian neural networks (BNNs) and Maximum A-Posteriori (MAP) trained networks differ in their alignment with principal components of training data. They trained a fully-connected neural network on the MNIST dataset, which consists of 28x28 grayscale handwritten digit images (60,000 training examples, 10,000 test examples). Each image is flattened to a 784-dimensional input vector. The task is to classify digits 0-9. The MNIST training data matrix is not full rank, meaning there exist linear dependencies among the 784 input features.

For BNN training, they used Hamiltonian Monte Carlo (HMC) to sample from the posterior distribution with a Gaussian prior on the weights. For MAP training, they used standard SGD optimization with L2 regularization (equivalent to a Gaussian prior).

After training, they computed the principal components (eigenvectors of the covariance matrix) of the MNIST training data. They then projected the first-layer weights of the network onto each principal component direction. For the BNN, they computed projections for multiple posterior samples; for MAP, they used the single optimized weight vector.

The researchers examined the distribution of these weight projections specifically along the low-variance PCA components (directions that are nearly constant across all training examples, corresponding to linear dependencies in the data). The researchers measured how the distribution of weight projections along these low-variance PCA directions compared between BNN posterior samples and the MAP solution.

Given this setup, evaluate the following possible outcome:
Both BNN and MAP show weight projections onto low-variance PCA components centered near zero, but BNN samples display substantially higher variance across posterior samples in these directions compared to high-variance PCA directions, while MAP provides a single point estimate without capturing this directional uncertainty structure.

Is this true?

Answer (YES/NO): NO